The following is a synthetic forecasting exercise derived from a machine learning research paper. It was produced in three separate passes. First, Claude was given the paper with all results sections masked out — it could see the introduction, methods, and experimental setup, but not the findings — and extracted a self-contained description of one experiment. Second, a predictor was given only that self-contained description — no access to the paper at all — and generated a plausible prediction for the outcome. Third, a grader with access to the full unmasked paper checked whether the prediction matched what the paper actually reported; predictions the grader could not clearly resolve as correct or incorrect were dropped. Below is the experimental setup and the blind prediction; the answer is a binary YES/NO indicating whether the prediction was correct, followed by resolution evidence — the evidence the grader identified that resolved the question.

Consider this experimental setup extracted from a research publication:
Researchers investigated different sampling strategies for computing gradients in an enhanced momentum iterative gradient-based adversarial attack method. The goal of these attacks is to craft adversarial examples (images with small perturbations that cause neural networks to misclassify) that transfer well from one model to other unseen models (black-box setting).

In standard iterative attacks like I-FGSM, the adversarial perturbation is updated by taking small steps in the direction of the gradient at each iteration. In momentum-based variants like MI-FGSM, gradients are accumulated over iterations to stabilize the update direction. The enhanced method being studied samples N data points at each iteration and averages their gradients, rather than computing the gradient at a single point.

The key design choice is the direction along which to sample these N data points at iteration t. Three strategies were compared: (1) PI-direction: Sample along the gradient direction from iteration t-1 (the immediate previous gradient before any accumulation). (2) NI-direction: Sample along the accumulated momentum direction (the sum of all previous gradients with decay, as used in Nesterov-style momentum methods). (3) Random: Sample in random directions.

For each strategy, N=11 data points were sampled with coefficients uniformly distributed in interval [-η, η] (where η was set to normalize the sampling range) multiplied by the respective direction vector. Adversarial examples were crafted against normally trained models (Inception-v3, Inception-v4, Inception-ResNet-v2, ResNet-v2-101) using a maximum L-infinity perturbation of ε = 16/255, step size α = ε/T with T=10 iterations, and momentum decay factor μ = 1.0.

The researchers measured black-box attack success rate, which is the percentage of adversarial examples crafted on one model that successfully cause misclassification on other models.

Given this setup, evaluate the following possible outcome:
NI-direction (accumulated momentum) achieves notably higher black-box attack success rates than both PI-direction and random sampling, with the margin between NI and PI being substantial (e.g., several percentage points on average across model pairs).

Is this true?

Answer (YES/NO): NO